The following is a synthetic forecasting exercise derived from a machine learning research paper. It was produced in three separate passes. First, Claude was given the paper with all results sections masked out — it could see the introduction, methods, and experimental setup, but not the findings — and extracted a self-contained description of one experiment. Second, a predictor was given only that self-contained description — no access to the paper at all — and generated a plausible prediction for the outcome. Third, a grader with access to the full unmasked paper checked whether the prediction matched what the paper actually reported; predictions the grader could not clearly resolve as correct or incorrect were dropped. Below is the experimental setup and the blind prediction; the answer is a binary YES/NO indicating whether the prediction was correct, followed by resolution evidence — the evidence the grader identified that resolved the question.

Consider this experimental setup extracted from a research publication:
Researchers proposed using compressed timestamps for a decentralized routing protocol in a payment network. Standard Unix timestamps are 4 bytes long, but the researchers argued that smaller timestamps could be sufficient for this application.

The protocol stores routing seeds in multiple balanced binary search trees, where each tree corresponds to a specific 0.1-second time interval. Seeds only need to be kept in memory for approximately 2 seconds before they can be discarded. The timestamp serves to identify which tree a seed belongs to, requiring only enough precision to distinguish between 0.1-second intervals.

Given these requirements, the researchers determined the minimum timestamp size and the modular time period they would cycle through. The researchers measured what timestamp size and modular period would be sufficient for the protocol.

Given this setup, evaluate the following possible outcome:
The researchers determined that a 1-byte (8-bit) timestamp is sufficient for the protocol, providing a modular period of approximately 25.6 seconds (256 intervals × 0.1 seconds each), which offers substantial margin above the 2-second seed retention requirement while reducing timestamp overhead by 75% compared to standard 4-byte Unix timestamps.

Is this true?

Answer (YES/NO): NO